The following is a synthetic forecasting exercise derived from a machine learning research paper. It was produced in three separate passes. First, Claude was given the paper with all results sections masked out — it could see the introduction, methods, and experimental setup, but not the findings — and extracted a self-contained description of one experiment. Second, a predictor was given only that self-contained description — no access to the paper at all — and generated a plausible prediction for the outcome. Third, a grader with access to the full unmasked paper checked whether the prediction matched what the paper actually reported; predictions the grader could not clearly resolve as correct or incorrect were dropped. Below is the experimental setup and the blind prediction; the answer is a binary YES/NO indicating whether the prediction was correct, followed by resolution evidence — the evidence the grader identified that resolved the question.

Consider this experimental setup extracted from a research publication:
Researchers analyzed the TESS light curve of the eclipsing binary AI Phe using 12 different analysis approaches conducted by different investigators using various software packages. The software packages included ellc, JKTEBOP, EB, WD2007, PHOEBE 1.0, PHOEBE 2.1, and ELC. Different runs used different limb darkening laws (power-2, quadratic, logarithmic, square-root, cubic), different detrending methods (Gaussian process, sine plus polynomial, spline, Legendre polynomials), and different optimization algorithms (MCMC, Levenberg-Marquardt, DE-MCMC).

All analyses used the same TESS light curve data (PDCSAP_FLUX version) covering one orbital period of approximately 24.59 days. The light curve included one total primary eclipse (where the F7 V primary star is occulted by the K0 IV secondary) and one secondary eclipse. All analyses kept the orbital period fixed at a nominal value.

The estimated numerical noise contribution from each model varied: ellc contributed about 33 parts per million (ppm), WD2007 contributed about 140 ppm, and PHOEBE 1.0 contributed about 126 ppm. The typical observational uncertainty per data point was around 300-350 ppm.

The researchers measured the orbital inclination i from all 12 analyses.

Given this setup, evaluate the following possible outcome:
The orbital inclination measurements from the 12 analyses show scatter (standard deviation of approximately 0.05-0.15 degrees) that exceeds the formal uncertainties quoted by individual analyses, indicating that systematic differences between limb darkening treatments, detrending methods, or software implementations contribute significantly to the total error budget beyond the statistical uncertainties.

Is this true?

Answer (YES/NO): NO